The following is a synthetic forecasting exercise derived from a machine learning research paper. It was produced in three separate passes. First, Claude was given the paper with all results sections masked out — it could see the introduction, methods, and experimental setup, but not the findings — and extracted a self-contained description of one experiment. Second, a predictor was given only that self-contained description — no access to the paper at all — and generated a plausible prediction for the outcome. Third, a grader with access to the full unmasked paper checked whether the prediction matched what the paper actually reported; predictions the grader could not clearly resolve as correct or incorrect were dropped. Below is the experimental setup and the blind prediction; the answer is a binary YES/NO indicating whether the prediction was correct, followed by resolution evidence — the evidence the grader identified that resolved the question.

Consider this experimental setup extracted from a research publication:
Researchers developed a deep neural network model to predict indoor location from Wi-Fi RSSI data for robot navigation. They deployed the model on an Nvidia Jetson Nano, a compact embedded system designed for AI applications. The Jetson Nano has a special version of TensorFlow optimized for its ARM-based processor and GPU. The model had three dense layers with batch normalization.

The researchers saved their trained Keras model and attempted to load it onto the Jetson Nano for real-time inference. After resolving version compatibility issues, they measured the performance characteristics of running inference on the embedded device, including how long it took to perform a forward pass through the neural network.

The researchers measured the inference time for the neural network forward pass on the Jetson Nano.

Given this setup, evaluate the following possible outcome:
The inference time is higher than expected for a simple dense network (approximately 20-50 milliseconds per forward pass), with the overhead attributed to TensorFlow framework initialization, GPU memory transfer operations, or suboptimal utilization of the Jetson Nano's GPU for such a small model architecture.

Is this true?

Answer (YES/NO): NO